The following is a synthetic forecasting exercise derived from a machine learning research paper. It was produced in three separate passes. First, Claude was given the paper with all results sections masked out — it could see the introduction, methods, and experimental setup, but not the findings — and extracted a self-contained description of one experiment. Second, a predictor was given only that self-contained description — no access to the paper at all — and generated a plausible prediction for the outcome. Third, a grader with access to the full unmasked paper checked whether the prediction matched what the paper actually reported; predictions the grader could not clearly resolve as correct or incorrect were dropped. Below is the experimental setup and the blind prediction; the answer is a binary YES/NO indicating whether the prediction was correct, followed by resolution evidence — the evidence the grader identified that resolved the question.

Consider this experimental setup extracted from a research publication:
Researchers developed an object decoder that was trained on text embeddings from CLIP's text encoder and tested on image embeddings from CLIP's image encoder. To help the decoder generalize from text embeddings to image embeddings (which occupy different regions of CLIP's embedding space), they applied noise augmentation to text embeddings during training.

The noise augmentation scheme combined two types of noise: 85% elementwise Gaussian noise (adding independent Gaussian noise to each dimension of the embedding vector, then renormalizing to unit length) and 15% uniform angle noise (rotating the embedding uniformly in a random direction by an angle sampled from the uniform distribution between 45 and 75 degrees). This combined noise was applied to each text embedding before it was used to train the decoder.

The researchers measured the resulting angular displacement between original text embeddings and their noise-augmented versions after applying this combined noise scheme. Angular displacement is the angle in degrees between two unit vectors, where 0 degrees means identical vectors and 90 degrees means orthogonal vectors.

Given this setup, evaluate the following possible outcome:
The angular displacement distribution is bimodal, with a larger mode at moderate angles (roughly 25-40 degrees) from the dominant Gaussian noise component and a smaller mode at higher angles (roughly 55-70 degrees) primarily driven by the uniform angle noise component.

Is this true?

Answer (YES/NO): NO